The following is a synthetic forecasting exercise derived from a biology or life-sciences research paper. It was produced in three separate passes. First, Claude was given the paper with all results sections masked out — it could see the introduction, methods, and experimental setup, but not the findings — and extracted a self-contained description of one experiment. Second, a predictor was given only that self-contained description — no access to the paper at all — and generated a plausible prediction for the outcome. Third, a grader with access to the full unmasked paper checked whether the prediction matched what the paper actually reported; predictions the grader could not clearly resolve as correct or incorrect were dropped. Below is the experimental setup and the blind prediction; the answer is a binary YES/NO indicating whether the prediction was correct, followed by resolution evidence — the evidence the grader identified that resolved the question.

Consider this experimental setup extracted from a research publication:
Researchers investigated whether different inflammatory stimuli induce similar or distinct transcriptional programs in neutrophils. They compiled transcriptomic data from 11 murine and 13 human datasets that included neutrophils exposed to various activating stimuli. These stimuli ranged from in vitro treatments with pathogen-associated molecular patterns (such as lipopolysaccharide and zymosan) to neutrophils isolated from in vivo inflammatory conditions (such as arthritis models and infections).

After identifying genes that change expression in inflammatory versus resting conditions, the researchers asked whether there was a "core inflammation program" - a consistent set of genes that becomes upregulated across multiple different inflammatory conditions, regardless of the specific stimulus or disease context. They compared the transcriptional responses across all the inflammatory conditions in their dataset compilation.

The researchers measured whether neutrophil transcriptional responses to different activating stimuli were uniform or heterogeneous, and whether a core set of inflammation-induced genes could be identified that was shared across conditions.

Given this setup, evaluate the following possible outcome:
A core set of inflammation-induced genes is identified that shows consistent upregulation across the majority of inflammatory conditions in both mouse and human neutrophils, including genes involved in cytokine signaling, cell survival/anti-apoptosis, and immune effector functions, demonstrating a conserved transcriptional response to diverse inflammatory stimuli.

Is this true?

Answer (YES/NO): YES